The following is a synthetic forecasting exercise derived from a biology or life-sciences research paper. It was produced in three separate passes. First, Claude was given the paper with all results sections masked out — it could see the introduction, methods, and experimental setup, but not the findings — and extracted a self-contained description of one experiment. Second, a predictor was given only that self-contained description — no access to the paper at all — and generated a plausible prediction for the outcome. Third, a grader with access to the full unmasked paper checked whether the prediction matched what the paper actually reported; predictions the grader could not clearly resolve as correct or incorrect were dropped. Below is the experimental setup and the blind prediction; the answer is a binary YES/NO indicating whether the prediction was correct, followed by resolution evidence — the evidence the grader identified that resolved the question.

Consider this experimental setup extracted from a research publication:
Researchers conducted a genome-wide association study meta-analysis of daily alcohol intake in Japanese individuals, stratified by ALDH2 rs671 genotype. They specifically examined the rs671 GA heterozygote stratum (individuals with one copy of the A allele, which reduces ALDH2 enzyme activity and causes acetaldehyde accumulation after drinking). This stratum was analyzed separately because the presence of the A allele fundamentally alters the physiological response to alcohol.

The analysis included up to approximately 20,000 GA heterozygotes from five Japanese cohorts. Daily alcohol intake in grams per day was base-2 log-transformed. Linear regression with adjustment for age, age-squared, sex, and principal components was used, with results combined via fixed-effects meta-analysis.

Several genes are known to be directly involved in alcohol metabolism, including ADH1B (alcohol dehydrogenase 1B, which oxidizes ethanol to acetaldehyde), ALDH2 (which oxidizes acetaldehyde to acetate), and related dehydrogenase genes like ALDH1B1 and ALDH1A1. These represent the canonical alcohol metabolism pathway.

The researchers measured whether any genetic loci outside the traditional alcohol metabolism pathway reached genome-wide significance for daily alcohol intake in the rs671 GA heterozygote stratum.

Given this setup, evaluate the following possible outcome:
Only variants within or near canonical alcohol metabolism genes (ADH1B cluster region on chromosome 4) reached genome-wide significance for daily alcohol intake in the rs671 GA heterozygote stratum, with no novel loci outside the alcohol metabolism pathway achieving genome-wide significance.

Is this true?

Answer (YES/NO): NO